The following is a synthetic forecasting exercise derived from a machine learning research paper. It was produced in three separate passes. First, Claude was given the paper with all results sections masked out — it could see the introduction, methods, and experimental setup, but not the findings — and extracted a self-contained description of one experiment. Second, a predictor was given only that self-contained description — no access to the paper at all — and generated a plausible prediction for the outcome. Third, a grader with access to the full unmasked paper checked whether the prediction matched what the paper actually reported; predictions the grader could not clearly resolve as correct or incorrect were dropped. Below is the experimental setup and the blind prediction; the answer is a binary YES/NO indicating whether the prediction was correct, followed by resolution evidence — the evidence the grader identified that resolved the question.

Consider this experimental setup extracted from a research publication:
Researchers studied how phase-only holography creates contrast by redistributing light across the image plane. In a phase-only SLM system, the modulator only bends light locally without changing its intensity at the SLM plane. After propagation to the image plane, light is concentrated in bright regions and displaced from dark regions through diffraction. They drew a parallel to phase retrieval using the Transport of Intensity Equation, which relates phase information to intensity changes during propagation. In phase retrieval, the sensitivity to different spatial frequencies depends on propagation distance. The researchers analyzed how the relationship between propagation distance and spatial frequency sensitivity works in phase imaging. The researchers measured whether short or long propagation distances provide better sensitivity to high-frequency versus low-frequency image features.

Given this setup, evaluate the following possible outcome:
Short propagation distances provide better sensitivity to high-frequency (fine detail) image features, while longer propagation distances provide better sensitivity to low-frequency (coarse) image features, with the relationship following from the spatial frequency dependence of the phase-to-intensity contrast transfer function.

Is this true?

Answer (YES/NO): YES